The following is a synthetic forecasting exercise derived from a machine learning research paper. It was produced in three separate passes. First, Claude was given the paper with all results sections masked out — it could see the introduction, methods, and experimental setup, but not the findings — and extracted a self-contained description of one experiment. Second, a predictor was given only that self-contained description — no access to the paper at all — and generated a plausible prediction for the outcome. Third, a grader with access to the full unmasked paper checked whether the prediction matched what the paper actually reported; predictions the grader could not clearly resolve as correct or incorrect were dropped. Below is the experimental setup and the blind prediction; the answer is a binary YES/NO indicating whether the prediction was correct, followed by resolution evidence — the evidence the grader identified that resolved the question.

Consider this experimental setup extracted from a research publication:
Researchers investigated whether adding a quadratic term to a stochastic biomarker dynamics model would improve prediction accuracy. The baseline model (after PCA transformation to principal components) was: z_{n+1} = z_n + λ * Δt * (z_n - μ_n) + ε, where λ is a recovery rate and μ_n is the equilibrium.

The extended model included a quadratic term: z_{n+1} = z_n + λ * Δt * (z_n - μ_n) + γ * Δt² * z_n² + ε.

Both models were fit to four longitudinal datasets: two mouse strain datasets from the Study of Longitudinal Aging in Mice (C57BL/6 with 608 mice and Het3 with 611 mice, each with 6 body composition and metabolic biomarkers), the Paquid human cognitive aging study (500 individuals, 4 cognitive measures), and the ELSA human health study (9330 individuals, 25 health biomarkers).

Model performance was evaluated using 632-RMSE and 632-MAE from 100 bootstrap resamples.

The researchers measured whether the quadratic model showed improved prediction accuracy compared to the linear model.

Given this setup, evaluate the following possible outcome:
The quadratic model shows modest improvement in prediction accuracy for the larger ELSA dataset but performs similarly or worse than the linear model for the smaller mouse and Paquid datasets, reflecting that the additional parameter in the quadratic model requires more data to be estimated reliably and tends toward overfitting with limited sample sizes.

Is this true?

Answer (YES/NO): NO